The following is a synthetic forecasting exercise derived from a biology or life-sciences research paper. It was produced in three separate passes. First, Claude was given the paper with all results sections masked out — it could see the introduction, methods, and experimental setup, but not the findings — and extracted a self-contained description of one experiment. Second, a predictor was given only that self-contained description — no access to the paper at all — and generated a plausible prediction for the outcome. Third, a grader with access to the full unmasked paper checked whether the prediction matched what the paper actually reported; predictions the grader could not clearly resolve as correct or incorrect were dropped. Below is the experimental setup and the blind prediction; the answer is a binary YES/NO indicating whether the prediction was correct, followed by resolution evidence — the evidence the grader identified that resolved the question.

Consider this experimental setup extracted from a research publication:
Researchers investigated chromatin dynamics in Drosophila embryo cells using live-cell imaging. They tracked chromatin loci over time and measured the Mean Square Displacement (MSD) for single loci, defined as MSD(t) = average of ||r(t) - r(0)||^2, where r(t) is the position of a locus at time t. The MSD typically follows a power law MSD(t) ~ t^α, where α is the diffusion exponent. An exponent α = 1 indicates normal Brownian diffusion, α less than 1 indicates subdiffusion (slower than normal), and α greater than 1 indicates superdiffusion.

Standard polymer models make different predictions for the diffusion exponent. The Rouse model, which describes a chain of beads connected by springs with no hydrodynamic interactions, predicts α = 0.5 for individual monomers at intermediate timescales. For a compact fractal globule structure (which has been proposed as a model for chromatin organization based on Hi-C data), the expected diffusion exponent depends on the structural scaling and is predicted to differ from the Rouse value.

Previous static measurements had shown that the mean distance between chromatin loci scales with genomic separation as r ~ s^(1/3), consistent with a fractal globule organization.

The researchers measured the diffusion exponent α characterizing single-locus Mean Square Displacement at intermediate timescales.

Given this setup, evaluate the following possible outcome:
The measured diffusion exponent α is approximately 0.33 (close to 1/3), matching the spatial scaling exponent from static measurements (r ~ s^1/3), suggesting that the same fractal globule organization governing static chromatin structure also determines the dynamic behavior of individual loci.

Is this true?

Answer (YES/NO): NO